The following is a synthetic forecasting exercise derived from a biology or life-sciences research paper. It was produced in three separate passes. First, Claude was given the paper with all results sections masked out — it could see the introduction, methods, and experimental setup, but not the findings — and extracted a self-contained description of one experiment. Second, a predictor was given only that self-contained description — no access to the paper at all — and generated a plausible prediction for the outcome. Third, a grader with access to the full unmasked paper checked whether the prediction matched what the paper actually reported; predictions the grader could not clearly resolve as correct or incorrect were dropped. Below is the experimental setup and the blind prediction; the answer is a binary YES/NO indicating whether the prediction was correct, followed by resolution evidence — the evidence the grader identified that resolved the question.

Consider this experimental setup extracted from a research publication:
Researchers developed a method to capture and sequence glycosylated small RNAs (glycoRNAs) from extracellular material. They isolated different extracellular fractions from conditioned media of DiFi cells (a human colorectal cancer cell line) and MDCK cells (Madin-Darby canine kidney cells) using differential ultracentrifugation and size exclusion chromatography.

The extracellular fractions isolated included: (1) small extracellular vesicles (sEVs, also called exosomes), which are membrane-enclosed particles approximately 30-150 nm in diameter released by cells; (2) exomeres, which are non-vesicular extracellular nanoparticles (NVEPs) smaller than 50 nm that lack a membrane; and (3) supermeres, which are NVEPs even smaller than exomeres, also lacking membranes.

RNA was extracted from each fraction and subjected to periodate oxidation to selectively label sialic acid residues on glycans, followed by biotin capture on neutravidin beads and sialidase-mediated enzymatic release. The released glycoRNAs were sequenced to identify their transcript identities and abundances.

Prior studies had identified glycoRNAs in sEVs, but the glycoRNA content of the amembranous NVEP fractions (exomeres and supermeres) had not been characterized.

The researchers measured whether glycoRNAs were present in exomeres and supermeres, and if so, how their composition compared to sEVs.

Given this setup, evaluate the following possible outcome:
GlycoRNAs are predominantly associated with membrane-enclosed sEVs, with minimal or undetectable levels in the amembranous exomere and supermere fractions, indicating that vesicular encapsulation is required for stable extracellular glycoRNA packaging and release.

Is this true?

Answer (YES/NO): NO